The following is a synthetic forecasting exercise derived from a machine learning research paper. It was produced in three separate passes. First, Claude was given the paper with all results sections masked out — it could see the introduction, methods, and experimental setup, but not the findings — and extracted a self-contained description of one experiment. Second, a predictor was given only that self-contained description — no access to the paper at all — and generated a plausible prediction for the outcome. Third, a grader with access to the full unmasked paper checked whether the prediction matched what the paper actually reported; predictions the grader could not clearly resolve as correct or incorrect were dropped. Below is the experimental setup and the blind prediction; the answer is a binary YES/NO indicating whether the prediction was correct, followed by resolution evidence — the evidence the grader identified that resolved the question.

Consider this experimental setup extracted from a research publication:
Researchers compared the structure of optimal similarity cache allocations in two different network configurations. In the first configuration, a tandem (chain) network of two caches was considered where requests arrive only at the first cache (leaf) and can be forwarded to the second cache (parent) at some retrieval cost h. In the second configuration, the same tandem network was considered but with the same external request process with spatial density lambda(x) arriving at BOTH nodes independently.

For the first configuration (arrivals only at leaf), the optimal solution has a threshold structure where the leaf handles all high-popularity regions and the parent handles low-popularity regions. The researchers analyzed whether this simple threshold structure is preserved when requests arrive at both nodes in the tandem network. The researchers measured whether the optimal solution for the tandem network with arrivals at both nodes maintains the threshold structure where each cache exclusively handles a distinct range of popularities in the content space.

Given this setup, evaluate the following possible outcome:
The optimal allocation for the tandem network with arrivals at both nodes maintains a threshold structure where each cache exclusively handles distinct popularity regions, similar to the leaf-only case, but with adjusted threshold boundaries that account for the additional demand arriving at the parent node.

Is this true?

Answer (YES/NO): NO